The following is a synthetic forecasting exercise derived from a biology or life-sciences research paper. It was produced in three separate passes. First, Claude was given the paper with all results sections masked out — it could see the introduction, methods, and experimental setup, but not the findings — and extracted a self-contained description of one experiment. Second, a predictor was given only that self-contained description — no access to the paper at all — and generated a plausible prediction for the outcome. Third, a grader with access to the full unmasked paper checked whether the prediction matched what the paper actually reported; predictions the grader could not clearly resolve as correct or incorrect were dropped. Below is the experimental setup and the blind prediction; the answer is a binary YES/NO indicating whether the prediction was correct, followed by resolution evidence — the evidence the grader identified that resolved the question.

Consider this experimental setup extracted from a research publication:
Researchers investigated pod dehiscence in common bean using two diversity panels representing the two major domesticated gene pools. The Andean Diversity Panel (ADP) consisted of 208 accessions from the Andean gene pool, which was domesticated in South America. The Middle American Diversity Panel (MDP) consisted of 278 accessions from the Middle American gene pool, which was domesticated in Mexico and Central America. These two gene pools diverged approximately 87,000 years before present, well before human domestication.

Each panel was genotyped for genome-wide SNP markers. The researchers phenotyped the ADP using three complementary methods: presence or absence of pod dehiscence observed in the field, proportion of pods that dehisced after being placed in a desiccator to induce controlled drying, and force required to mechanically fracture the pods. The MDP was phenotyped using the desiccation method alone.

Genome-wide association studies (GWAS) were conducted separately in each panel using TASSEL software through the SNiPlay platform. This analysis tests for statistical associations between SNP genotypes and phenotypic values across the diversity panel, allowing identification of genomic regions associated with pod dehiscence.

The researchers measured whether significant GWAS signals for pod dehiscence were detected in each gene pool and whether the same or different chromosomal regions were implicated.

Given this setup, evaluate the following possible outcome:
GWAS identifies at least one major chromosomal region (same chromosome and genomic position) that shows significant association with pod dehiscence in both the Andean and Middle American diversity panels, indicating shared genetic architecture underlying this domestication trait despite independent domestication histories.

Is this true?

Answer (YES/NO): YES